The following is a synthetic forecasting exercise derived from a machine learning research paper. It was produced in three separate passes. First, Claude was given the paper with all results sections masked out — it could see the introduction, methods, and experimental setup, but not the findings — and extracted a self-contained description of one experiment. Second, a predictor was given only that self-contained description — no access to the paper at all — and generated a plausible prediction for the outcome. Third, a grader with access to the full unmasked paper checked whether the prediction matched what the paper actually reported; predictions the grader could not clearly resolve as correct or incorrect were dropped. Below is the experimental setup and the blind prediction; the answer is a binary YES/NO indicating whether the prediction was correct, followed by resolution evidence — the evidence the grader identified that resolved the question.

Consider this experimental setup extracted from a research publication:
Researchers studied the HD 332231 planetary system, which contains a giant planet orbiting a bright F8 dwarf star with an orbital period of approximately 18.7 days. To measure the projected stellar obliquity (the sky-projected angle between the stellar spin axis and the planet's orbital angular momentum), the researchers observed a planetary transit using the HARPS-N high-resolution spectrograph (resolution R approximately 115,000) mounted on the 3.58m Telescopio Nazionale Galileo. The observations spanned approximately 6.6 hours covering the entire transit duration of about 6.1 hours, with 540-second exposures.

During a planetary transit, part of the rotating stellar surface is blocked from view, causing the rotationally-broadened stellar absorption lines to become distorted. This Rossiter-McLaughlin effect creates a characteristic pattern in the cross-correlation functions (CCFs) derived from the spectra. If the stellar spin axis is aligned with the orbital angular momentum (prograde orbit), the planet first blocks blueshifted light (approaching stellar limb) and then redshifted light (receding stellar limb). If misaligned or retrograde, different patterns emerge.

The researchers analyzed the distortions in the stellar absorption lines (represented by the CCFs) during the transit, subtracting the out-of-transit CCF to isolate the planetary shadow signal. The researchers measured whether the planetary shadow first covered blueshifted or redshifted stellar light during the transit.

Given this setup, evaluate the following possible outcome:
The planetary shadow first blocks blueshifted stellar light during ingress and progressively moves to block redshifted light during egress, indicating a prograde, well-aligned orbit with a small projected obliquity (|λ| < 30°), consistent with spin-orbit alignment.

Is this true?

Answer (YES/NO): YES